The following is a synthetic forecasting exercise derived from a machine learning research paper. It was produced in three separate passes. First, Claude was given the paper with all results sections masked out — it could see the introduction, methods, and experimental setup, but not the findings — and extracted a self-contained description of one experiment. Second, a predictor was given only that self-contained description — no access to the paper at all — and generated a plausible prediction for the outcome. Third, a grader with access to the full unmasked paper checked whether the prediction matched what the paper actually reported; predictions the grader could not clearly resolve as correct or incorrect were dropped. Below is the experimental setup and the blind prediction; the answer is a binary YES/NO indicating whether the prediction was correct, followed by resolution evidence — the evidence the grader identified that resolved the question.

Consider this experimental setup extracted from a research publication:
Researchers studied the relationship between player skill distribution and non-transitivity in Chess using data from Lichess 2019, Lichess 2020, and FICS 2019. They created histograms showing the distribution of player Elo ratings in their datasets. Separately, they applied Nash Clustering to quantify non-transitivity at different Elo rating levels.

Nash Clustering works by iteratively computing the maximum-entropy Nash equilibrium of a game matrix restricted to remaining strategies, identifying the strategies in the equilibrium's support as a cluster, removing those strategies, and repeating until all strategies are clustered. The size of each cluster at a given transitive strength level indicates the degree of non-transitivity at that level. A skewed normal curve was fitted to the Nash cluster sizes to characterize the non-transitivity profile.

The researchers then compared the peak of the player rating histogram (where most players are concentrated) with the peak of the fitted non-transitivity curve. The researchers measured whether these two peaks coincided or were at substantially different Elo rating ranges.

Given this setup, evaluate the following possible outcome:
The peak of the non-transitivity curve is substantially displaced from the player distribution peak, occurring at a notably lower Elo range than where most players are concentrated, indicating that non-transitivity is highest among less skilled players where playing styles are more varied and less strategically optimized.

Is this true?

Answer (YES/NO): NO